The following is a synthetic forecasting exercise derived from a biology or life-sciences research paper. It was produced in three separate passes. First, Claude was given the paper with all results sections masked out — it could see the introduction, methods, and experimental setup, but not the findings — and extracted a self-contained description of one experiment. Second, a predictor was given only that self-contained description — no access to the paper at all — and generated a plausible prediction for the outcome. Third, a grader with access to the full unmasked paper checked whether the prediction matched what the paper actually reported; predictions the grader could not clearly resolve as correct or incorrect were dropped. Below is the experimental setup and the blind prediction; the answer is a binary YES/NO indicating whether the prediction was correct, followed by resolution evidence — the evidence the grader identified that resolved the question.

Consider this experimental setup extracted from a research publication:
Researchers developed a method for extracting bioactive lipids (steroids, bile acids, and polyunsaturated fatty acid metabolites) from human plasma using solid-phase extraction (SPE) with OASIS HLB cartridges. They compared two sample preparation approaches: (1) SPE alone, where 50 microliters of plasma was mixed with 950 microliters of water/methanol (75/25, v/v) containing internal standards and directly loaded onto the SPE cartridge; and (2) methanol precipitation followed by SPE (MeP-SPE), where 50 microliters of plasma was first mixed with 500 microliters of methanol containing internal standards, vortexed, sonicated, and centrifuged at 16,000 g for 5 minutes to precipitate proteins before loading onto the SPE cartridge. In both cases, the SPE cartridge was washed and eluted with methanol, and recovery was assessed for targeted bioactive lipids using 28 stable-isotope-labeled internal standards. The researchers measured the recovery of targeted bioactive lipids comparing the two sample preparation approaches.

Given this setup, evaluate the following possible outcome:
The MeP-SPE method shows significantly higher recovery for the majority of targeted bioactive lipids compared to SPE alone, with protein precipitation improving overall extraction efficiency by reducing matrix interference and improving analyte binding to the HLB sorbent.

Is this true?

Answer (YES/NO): NO